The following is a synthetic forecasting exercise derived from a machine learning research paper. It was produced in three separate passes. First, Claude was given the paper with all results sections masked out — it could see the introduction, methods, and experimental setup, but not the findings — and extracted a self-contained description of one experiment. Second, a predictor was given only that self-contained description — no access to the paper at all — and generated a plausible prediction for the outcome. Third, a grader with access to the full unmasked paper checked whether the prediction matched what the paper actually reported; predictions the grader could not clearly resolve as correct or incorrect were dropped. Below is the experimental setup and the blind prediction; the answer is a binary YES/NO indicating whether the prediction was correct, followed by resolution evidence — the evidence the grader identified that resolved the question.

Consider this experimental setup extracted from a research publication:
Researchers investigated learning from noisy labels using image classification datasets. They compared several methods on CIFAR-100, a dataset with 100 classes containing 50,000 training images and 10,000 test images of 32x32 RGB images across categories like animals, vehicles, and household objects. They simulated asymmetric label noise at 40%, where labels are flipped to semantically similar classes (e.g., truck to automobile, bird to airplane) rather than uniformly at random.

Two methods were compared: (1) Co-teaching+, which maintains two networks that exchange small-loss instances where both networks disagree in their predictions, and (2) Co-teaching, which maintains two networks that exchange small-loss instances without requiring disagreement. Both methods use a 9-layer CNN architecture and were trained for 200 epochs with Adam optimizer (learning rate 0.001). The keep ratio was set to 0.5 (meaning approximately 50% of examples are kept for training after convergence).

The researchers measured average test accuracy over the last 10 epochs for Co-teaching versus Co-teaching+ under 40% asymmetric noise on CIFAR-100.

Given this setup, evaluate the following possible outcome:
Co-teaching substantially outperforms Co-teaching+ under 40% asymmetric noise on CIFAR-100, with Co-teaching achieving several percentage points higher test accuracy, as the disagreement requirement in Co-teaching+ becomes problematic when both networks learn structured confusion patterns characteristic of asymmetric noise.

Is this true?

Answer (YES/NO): NO